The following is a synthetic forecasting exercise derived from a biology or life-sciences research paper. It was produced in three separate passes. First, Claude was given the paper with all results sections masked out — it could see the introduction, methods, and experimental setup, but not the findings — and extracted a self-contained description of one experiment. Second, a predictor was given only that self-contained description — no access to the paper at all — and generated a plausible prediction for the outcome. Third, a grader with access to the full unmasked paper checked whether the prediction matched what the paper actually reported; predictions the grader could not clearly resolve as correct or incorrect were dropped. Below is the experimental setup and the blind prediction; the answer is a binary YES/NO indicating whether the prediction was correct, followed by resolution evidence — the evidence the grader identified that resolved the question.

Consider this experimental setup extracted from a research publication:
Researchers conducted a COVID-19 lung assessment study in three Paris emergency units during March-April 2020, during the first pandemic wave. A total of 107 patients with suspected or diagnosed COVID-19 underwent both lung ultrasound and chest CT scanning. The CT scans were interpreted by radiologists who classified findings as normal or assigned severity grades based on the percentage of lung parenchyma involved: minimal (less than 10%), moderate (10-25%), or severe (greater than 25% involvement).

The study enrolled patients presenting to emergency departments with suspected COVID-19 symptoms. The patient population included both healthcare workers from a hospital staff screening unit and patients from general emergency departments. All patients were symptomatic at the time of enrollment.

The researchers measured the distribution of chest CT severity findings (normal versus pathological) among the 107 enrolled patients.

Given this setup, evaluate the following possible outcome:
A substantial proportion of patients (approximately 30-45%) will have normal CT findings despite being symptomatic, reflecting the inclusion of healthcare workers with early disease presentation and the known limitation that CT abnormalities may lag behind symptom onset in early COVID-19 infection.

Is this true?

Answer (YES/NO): NO